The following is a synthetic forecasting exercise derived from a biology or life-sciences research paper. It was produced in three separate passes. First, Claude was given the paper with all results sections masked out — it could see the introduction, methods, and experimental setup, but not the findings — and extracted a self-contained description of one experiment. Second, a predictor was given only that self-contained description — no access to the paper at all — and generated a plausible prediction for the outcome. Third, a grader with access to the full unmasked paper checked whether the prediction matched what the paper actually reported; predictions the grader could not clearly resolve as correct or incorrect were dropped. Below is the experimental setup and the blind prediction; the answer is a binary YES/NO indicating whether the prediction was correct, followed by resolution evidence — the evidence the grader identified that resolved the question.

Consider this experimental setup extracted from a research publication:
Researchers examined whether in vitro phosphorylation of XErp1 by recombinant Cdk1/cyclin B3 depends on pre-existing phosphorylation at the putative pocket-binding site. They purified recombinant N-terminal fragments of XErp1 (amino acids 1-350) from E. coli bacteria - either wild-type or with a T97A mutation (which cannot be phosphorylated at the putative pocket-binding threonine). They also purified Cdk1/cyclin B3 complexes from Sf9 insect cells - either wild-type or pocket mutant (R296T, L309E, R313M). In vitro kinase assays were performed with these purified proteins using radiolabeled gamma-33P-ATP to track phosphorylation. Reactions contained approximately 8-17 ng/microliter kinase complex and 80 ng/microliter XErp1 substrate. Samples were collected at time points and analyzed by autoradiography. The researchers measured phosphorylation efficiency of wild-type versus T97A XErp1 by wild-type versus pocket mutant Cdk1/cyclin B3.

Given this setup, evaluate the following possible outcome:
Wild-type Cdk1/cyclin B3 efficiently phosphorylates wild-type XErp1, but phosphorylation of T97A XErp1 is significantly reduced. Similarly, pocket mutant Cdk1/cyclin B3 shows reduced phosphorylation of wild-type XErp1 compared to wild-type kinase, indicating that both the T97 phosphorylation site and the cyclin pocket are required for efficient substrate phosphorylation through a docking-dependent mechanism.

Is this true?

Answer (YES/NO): YES